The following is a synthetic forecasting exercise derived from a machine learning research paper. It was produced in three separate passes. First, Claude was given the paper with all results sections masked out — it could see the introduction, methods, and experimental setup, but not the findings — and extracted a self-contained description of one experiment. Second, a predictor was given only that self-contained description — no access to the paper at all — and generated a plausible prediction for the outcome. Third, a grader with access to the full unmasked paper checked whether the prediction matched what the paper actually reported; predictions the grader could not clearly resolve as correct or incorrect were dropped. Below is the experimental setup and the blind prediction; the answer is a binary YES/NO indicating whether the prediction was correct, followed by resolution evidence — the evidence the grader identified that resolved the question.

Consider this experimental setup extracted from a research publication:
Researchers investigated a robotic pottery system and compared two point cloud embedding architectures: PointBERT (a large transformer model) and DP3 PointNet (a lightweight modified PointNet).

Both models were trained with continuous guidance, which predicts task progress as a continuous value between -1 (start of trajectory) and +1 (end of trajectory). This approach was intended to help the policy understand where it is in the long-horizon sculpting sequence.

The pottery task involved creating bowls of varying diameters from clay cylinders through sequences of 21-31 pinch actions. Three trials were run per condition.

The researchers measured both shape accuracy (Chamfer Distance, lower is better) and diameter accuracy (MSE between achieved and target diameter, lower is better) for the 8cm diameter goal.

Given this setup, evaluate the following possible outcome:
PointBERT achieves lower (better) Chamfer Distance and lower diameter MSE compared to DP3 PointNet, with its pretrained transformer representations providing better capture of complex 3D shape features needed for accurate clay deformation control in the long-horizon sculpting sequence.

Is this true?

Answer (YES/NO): NO